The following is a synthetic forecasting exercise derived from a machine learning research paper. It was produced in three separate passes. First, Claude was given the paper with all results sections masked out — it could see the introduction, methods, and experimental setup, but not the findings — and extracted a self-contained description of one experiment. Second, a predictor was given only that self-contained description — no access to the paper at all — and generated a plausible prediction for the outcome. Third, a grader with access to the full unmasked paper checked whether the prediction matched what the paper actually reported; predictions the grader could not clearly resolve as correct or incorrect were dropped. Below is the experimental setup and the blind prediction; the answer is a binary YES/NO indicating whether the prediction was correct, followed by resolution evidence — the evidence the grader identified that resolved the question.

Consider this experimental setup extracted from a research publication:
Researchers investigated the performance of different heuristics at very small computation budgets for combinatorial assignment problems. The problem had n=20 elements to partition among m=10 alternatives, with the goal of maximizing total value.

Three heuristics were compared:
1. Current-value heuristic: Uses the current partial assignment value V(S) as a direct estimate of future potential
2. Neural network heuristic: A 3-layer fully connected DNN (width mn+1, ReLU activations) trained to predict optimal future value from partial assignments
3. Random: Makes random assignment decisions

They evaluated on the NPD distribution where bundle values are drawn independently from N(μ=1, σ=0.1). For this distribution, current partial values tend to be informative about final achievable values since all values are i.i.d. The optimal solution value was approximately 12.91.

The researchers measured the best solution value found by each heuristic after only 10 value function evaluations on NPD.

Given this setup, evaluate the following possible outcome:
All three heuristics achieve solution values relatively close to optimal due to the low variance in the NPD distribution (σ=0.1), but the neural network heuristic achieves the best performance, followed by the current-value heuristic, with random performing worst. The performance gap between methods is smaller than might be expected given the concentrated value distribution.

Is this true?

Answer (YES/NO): NO